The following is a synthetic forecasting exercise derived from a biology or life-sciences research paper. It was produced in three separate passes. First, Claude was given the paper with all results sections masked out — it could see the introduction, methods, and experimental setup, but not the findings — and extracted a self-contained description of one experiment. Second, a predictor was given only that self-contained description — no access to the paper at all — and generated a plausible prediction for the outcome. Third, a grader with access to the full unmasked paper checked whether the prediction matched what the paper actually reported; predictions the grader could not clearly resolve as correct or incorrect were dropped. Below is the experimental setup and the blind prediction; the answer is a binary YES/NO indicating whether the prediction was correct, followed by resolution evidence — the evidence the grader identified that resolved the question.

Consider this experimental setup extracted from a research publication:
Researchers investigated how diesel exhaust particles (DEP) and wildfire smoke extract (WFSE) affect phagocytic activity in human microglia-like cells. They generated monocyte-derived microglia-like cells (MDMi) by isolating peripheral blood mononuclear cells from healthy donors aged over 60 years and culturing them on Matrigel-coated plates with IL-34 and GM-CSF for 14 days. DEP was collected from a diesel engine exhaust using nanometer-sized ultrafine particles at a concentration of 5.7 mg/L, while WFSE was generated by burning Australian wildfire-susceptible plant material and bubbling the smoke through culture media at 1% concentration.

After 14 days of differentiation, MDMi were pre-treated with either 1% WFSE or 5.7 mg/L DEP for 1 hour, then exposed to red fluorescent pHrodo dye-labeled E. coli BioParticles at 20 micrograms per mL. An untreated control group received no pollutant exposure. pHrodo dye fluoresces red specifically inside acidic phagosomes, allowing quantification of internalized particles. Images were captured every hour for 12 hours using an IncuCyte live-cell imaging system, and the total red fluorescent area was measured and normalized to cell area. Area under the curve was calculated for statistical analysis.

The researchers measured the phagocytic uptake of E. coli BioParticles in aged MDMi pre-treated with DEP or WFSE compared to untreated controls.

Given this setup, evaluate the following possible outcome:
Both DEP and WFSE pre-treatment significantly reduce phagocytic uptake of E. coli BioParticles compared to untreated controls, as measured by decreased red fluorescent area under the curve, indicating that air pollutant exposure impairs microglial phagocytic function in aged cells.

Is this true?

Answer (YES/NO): NO